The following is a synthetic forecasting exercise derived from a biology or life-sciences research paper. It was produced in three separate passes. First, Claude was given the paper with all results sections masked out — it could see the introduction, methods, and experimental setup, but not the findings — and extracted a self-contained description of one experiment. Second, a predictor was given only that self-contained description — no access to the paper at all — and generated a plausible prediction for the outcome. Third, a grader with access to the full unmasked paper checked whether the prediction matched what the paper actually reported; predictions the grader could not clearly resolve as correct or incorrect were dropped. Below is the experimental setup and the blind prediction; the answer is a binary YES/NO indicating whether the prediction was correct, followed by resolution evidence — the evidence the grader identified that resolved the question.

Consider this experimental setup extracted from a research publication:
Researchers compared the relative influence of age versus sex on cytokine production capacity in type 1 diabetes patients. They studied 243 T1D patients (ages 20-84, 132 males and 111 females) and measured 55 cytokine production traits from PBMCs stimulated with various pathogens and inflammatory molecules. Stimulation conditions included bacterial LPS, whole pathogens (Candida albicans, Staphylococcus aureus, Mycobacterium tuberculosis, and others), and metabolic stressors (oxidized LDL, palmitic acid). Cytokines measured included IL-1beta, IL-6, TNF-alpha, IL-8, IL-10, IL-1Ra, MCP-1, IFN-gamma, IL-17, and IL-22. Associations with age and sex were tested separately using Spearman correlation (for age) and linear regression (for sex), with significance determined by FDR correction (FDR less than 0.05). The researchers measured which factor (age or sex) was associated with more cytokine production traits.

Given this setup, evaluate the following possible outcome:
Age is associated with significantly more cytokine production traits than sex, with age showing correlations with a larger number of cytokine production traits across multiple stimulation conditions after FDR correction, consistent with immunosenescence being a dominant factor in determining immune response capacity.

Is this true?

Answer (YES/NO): YES